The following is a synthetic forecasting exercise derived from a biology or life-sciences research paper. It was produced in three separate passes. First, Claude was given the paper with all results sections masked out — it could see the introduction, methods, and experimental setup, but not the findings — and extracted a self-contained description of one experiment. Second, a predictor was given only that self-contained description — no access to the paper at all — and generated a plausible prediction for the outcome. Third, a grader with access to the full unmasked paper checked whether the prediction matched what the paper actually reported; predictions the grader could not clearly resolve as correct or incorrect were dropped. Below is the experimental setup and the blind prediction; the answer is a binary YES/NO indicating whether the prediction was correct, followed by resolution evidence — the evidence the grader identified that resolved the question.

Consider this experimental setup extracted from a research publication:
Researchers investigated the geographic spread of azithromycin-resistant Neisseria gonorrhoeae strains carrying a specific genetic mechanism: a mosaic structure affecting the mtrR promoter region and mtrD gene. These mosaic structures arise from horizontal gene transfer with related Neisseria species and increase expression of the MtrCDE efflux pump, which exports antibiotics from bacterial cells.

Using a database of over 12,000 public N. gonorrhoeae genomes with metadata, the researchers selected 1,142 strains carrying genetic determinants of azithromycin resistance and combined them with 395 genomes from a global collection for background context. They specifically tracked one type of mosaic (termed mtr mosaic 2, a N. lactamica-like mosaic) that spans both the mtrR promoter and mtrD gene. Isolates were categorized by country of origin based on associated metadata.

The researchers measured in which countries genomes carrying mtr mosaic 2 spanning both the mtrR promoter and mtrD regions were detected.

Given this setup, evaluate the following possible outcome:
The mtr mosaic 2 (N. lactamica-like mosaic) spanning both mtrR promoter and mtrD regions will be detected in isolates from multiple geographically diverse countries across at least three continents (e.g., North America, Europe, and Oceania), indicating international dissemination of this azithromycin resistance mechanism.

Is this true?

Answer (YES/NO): YES